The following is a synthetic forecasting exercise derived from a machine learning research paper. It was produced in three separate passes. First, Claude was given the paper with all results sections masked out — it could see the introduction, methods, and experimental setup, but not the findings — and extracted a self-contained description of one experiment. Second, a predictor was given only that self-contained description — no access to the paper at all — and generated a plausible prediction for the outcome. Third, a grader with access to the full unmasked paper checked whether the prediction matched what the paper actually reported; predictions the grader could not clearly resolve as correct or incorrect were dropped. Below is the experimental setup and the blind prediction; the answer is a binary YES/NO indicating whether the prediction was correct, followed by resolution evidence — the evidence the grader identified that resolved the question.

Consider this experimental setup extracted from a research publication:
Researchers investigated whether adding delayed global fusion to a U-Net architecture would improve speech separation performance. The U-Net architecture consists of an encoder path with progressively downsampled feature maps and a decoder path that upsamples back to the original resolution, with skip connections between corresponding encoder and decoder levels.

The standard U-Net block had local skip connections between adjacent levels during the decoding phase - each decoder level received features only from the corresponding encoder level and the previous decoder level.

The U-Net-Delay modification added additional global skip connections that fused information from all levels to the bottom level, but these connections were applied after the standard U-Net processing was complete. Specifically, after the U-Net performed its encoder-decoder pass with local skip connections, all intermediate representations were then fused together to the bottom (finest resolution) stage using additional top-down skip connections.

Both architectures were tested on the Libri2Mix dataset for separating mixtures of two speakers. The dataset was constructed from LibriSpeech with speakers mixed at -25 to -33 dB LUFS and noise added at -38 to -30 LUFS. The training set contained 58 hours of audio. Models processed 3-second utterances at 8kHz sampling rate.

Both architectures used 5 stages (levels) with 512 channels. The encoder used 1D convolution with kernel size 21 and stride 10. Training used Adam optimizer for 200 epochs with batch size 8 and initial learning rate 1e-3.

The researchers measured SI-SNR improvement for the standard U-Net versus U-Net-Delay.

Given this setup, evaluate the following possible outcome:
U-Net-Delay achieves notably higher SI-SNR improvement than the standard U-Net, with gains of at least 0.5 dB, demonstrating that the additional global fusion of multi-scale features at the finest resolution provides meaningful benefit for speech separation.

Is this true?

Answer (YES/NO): YES